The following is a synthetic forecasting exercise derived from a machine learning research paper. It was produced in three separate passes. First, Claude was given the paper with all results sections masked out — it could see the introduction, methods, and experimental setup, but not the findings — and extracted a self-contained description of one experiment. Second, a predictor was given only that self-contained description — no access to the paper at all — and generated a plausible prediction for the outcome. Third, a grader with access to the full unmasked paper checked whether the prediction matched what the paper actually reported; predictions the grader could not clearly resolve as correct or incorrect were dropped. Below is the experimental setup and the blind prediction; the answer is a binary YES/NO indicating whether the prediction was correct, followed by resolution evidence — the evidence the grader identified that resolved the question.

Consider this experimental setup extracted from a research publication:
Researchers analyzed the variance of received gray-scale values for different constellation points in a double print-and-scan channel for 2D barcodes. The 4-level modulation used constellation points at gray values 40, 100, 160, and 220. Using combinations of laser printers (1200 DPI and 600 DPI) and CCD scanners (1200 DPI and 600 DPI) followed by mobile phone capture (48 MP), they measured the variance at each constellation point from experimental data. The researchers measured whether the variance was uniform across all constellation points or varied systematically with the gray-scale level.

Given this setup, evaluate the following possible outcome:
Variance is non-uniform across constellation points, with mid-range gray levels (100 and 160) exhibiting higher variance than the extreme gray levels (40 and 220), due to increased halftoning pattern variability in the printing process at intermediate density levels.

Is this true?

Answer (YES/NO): YES